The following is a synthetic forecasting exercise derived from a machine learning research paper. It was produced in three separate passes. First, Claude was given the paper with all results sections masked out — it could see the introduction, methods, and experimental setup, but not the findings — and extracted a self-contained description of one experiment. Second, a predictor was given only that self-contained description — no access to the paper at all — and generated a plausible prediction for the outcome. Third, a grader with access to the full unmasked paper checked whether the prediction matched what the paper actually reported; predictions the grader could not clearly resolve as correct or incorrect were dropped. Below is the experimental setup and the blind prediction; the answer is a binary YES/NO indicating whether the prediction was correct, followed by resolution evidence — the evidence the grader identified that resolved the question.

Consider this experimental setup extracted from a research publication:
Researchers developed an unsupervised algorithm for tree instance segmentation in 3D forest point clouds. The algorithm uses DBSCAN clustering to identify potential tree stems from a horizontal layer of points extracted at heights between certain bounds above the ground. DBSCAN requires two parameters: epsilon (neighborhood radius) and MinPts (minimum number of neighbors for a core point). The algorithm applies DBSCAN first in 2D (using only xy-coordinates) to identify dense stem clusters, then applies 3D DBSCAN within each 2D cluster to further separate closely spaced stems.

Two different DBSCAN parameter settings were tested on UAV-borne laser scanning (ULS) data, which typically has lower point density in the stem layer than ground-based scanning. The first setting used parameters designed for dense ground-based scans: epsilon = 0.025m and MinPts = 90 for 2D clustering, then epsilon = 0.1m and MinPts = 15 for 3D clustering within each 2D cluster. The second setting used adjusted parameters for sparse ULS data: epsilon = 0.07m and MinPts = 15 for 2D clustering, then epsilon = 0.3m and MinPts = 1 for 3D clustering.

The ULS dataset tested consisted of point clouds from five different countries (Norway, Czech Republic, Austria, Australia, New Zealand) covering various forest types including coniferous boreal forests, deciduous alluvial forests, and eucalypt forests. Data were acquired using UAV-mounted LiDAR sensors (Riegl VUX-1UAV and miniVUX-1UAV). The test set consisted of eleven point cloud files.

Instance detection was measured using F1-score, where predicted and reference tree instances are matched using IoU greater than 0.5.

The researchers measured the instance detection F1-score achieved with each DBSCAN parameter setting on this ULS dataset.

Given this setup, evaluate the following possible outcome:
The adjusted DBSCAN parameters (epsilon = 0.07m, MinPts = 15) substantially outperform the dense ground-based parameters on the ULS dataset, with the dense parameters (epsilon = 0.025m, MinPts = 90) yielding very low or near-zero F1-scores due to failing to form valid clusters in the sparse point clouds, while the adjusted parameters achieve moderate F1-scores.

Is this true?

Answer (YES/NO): YES